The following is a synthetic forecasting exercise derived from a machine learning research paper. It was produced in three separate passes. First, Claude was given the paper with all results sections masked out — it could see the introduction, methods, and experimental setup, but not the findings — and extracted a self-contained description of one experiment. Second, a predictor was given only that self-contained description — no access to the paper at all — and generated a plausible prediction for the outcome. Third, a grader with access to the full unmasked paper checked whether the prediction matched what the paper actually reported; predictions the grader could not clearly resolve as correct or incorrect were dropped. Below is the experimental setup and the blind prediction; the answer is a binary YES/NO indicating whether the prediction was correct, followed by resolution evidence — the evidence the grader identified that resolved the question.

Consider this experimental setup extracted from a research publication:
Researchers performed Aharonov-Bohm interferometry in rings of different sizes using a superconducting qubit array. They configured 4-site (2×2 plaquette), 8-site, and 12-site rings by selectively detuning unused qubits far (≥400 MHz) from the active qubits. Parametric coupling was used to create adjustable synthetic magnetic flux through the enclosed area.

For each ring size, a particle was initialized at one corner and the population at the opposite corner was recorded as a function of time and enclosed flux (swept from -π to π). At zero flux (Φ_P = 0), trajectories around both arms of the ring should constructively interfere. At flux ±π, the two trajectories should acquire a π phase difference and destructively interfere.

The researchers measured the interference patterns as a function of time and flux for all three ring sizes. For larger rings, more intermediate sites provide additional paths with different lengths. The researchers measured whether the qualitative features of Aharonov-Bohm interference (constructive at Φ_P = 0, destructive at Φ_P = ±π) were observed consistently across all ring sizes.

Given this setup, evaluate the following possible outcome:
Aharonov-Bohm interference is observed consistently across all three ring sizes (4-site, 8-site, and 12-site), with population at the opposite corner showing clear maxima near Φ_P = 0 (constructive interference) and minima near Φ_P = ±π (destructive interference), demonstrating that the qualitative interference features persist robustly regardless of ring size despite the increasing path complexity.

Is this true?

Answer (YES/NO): YES